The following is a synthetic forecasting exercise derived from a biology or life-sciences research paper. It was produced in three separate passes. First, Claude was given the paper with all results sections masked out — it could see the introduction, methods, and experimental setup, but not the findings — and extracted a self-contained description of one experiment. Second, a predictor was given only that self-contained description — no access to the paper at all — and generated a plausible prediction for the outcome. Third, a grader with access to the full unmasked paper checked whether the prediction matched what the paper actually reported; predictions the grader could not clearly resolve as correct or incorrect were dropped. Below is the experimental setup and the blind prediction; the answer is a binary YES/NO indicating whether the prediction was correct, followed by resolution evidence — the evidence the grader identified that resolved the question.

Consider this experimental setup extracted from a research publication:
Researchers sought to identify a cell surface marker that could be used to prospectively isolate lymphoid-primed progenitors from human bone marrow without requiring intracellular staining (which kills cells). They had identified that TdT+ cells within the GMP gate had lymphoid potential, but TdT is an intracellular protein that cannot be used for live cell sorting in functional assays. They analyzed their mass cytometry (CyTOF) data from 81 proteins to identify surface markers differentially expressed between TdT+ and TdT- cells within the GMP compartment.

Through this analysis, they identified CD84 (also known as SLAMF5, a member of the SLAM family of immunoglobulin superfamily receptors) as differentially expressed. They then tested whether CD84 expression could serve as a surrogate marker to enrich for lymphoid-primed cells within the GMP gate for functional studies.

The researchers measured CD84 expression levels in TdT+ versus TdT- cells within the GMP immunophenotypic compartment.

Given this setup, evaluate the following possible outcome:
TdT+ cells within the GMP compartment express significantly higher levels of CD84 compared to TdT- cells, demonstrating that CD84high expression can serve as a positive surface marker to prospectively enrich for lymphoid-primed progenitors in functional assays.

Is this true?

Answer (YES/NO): NO